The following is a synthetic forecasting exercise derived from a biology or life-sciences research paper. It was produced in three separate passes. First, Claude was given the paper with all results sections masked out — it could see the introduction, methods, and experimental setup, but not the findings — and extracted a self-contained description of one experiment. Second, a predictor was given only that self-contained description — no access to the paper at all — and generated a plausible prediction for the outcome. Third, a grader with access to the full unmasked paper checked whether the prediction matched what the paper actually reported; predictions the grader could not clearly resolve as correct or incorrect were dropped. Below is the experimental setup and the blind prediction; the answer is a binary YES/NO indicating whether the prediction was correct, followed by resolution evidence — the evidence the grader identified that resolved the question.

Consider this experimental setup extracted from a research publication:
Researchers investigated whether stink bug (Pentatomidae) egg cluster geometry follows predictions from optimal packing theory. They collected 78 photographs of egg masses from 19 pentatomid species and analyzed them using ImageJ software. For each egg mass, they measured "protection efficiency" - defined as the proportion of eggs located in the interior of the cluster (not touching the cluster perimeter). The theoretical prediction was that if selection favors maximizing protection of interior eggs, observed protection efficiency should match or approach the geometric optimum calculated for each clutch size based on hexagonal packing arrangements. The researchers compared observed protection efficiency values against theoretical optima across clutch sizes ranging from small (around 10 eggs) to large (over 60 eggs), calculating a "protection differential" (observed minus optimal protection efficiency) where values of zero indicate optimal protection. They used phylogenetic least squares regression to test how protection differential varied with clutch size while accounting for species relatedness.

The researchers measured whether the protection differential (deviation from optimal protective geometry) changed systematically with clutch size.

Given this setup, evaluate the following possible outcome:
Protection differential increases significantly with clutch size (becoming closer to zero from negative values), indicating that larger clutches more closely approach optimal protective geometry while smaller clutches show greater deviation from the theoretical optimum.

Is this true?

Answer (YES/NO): YES